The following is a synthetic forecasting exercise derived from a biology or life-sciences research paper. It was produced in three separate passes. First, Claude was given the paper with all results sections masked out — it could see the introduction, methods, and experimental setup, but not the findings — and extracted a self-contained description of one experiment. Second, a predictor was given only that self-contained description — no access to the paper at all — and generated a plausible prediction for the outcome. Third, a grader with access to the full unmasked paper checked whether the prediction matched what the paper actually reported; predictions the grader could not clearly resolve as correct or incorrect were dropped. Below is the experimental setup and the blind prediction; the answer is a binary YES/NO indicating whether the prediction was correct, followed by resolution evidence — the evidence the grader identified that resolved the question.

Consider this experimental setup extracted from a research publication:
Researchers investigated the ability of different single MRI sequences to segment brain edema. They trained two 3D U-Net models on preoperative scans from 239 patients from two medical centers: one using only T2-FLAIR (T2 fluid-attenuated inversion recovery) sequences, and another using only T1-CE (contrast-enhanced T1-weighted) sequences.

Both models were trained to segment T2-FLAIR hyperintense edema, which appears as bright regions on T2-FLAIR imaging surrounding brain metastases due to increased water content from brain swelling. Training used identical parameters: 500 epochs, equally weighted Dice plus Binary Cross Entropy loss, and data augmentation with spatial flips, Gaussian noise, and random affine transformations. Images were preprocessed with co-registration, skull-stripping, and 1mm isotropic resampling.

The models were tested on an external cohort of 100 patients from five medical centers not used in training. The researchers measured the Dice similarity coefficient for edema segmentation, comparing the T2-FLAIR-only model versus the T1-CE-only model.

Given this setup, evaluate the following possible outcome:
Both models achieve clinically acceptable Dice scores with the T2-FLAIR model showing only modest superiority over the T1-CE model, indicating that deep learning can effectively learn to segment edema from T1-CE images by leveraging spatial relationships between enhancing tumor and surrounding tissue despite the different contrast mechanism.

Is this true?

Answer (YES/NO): NO